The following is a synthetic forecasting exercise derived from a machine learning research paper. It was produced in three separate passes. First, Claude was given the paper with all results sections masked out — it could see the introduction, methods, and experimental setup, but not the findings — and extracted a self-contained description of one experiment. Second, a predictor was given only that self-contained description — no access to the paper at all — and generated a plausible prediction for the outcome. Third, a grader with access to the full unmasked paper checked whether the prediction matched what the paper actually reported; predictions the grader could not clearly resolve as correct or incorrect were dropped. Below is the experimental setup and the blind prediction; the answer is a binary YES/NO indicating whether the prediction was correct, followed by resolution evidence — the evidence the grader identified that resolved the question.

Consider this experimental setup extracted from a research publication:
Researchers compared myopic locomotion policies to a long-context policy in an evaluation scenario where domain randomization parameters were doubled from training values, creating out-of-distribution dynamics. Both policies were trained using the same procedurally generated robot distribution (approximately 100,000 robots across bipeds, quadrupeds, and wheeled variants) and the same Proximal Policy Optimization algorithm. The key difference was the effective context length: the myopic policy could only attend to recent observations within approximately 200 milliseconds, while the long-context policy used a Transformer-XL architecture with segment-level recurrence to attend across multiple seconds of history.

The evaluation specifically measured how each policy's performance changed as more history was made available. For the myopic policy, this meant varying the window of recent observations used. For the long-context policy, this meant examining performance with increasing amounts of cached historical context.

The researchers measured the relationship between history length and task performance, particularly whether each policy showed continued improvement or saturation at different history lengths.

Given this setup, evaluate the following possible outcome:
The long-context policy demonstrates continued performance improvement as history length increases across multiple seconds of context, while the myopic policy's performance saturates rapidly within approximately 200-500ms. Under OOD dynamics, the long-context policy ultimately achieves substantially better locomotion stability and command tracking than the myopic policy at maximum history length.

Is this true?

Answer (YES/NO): YES